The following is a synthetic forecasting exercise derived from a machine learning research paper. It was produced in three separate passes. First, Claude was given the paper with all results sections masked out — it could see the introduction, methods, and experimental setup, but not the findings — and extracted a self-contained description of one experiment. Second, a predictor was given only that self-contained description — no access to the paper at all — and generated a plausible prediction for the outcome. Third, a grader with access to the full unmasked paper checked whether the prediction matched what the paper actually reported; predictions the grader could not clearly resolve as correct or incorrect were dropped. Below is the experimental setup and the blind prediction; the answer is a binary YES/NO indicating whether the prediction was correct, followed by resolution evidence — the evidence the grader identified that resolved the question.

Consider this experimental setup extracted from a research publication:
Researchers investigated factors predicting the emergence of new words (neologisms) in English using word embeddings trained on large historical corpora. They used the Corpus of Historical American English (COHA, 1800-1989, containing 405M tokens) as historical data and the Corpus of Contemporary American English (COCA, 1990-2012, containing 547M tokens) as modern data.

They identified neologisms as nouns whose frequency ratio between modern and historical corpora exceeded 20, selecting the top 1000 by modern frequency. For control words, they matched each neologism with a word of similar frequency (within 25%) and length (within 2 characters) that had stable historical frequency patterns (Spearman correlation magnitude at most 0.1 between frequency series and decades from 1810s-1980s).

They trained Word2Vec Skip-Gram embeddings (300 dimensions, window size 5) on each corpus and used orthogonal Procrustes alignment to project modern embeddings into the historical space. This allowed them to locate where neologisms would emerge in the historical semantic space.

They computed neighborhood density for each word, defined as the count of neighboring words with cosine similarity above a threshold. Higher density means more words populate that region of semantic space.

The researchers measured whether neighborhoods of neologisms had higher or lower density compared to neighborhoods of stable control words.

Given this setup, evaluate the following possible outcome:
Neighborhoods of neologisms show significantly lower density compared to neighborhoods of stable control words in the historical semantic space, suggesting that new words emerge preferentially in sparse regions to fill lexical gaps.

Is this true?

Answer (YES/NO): NO